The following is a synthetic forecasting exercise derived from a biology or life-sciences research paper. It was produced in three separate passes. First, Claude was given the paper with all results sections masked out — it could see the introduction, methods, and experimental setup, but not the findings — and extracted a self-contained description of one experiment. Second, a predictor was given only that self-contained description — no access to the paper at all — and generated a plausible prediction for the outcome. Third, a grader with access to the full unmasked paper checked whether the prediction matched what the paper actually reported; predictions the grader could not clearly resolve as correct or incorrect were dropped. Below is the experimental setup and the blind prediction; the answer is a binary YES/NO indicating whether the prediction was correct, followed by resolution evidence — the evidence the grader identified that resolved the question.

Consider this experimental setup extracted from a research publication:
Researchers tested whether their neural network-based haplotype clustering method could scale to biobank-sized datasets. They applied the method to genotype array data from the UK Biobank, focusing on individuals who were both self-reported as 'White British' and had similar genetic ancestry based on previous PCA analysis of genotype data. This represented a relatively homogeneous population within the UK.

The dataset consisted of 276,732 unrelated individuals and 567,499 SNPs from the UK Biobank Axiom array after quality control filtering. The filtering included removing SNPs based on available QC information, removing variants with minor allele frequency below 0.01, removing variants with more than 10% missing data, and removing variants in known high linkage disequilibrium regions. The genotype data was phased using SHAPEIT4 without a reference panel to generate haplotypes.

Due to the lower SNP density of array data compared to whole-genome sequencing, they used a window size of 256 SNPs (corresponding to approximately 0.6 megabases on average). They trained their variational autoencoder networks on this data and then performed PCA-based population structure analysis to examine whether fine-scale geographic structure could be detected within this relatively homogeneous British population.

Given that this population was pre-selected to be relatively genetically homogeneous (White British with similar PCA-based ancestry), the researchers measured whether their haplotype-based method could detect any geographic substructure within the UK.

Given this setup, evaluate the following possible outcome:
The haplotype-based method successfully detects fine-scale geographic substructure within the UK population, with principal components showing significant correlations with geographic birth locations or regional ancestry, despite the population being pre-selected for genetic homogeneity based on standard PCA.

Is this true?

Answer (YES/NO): YES